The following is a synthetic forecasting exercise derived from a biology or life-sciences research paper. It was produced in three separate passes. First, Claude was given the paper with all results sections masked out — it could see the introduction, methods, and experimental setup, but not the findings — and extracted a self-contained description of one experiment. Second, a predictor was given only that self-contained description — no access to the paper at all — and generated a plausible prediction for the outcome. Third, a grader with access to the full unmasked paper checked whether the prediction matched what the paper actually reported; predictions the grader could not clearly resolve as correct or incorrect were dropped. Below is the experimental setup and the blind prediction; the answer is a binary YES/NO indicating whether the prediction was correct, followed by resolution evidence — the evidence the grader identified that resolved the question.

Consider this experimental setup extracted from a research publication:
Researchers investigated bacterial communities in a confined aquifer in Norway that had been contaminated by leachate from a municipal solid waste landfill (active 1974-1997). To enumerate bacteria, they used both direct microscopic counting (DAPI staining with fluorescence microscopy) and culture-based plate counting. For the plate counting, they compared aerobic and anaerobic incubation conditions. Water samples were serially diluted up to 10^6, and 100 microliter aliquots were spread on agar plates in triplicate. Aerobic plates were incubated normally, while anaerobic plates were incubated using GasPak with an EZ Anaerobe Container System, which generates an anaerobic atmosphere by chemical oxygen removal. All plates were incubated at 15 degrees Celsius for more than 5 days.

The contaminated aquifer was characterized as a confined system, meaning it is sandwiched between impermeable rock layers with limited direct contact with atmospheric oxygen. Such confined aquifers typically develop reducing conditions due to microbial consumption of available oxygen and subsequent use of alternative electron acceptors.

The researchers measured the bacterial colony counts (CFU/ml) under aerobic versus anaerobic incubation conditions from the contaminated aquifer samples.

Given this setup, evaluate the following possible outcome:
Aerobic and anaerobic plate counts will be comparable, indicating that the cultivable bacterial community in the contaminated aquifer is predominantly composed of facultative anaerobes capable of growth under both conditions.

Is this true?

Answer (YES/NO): NO